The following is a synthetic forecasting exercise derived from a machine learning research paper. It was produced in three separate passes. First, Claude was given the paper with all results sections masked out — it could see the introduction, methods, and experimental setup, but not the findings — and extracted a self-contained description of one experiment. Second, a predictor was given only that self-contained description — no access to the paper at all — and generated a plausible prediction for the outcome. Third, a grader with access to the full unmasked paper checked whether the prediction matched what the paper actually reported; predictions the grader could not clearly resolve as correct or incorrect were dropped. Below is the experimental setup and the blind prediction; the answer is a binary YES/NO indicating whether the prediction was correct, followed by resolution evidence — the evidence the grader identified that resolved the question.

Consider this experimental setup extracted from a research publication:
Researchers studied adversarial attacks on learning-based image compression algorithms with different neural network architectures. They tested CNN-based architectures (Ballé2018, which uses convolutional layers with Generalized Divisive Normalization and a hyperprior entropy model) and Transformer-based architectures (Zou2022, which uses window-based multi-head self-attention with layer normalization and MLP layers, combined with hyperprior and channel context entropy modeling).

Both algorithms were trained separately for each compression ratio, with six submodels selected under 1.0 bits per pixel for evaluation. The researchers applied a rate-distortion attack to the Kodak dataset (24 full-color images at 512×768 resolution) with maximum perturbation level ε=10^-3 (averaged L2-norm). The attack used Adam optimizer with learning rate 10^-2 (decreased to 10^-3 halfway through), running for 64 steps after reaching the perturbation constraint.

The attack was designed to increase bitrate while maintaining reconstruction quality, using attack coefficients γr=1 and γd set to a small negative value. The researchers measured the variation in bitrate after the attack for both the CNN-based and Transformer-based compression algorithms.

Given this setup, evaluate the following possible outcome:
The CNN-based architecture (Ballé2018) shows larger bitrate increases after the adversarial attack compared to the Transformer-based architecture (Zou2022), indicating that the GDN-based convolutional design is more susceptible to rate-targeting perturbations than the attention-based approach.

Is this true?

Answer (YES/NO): NO